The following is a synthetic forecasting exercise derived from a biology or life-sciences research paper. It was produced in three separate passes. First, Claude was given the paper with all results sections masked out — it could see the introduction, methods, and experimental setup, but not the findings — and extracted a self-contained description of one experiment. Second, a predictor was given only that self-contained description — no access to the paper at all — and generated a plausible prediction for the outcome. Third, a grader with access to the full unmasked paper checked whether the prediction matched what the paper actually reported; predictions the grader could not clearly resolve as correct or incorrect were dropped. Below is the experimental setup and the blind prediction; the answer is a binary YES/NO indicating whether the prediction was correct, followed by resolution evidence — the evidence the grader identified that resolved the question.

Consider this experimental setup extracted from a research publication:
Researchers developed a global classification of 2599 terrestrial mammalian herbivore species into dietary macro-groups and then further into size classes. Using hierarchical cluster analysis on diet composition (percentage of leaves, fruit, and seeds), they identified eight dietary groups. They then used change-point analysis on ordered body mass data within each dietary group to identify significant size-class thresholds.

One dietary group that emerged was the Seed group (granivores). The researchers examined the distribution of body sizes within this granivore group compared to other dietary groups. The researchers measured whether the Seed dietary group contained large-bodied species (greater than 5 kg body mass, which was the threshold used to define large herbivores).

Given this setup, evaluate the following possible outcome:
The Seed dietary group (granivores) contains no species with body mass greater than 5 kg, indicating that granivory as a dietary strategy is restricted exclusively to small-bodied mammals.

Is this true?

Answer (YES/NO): YES